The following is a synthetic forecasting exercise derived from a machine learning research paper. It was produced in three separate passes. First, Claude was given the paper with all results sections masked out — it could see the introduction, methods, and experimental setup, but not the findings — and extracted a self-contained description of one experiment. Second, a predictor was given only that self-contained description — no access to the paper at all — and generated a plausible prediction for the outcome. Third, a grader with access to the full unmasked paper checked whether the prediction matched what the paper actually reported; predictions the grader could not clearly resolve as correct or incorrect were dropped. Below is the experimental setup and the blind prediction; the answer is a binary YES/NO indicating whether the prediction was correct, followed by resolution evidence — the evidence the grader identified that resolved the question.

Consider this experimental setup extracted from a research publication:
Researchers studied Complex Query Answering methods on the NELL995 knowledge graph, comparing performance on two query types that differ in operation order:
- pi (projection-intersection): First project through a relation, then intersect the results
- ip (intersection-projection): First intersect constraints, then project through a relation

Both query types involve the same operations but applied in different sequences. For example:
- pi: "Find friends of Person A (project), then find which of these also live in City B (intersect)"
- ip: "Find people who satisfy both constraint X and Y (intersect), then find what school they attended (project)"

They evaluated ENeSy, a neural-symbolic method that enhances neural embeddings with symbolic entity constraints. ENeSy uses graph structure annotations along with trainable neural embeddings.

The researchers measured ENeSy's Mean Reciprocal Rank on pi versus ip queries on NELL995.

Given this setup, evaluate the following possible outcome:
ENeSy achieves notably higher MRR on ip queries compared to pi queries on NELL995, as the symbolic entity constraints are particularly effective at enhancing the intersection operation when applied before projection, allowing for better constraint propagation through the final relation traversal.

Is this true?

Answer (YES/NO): NO